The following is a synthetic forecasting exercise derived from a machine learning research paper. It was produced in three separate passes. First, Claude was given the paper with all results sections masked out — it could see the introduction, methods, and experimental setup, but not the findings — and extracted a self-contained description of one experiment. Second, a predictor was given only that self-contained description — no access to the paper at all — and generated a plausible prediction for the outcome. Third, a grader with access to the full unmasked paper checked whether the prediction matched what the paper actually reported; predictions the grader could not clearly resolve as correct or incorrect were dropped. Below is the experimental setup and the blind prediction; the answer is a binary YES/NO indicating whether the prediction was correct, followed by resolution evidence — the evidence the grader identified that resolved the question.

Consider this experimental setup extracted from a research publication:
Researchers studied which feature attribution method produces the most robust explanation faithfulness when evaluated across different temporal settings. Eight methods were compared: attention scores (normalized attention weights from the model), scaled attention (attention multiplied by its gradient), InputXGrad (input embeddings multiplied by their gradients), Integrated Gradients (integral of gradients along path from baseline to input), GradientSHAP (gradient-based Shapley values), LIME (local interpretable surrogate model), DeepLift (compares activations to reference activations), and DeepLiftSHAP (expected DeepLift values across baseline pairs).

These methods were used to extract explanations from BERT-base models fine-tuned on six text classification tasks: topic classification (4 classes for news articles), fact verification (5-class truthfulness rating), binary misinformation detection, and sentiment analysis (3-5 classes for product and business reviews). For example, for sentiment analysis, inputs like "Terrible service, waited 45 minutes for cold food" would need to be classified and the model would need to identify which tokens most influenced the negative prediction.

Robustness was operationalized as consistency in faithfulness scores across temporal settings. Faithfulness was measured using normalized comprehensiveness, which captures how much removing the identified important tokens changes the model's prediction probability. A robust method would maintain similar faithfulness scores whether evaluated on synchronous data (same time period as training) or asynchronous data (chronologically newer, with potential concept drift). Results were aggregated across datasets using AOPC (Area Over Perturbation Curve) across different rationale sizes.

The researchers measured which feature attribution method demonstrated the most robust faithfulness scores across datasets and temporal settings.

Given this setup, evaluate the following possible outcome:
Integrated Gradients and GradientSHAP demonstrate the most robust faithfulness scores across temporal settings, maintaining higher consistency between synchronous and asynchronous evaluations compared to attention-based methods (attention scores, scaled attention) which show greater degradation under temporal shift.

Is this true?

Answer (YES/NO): NO